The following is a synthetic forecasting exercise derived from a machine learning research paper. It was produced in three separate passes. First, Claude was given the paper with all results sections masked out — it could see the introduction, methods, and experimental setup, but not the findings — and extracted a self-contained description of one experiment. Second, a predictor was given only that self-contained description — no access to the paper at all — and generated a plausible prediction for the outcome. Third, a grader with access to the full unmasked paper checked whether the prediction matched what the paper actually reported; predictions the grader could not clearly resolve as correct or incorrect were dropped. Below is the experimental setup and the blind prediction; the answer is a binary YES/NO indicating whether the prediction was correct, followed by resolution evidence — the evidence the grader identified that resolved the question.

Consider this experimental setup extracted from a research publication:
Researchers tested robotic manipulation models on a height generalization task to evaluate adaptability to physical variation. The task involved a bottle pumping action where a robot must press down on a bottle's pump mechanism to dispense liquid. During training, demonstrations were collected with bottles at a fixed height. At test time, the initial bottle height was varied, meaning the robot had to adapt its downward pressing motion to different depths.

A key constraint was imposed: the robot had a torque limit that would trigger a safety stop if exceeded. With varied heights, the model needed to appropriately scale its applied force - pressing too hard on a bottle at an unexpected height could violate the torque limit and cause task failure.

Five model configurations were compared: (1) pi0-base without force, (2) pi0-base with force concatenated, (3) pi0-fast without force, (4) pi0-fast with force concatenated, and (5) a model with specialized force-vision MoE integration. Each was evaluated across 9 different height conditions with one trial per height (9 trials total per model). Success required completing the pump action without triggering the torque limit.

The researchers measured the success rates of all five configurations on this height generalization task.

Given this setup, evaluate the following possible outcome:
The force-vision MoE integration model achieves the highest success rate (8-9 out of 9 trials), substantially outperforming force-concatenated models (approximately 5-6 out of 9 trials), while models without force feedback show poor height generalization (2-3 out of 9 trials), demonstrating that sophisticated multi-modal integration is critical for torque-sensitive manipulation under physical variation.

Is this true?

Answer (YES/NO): NO